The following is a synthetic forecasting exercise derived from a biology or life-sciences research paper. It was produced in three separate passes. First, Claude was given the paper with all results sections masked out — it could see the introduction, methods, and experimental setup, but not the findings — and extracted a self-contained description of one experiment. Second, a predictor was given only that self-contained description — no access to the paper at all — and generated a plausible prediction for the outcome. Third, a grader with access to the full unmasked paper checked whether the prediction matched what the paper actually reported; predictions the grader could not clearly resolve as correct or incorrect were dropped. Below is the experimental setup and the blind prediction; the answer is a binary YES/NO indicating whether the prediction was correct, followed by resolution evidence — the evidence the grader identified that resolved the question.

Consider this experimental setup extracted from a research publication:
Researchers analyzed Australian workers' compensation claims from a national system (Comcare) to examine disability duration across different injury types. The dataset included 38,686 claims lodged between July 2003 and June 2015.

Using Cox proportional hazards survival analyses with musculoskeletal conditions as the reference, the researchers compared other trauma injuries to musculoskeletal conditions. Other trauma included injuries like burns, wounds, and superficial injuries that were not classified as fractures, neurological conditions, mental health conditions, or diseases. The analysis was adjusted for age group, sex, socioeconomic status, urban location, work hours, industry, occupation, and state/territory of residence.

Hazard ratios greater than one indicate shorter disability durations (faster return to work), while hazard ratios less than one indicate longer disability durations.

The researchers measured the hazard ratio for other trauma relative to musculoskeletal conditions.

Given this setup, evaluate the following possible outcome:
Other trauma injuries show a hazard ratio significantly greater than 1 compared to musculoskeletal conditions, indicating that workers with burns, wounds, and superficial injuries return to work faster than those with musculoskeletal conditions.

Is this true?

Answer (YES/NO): YES